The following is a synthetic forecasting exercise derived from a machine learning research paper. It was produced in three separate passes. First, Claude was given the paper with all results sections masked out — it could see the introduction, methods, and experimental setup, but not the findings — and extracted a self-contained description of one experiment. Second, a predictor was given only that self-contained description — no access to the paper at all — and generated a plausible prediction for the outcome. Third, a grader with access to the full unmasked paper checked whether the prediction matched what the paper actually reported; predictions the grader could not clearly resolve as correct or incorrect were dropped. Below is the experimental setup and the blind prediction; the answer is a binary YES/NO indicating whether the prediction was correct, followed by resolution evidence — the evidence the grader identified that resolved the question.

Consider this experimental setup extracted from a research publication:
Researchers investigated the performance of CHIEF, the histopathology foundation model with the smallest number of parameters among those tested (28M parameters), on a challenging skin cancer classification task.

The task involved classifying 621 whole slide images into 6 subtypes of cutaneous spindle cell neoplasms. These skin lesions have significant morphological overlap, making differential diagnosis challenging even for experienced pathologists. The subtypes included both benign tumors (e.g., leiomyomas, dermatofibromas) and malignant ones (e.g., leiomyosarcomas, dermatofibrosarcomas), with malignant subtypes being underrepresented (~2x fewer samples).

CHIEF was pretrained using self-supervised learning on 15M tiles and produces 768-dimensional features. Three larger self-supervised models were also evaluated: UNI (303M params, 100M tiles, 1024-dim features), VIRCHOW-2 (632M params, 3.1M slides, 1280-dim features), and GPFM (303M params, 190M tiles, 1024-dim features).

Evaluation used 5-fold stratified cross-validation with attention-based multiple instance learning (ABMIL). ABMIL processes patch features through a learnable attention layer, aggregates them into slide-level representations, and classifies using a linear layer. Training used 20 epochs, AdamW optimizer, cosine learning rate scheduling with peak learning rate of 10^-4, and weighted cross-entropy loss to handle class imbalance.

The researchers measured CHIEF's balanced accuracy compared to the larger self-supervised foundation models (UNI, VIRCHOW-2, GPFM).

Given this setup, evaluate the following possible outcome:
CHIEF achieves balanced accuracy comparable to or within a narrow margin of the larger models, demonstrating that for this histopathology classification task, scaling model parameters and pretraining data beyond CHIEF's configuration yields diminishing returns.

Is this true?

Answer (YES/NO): NO